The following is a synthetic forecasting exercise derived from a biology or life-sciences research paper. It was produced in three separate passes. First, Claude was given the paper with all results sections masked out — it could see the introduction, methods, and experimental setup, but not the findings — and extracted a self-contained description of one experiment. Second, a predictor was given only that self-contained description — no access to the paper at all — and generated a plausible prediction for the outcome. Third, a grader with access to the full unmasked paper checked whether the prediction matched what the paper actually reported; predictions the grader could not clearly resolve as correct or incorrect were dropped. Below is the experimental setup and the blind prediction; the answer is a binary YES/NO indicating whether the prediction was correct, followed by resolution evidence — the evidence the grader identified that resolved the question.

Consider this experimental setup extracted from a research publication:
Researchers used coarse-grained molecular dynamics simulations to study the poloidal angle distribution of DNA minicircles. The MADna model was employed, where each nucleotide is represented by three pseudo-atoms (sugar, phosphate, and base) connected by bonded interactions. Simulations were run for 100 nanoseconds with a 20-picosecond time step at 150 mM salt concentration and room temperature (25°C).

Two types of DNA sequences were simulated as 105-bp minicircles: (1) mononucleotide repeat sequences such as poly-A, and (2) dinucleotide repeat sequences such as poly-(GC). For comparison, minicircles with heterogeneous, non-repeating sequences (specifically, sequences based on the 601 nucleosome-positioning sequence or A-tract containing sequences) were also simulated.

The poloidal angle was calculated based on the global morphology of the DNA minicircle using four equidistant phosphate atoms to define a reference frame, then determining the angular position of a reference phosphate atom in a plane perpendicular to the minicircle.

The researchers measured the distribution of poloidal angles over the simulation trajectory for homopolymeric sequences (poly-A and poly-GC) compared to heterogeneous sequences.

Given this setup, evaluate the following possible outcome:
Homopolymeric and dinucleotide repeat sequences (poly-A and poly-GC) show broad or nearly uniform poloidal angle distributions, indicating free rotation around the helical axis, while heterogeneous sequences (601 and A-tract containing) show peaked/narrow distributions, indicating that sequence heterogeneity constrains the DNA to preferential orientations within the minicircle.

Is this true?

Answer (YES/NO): YES